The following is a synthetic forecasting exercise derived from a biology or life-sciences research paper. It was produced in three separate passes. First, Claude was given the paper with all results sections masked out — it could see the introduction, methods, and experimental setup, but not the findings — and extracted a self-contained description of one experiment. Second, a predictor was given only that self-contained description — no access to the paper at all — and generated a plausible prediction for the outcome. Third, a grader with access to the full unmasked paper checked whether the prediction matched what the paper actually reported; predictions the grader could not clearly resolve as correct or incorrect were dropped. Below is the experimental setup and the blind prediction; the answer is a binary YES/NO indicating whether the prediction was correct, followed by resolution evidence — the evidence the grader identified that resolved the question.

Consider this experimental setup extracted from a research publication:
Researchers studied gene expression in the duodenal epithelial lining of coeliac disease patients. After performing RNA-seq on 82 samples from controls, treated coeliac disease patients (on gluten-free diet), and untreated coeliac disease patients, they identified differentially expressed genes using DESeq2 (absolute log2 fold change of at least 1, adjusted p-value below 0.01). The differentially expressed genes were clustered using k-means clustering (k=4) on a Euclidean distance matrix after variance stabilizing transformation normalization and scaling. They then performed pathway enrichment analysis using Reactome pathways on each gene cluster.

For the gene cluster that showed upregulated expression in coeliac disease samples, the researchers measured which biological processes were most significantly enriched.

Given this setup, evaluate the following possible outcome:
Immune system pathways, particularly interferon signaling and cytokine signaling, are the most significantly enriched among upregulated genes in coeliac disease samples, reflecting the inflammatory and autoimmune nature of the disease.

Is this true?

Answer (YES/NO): NO